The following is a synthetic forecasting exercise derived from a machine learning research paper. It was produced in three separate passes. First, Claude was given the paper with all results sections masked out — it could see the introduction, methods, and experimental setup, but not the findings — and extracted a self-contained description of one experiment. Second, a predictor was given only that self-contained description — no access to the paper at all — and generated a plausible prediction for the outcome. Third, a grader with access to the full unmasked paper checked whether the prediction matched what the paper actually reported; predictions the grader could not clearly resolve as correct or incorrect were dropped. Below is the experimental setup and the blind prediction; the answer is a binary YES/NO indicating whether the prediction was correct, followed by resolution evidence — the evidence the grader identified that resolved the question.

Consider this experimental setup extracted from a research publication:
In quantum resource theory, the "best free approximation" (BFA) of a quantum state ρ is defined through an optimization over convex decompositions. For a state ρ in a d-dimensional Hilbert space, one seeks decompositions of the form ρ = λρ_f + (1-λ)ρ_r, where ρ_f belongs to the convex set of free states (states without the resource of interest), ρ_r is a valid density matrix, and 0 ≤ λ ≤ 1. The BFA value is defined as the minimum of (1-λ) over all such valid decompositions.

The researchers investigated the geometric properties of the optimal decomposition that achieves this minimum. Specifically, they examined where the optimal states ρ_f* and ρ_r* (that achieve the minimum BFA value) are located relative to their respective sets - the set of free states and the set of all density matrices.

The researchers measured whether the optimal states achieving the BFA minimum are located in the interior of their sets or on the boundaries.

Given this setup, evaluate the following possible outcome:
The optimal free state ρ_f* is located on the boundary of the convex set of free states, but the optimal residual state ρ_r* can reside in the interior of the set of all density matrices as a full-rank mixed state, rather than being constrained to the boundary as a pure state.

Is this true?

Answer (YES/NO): NO